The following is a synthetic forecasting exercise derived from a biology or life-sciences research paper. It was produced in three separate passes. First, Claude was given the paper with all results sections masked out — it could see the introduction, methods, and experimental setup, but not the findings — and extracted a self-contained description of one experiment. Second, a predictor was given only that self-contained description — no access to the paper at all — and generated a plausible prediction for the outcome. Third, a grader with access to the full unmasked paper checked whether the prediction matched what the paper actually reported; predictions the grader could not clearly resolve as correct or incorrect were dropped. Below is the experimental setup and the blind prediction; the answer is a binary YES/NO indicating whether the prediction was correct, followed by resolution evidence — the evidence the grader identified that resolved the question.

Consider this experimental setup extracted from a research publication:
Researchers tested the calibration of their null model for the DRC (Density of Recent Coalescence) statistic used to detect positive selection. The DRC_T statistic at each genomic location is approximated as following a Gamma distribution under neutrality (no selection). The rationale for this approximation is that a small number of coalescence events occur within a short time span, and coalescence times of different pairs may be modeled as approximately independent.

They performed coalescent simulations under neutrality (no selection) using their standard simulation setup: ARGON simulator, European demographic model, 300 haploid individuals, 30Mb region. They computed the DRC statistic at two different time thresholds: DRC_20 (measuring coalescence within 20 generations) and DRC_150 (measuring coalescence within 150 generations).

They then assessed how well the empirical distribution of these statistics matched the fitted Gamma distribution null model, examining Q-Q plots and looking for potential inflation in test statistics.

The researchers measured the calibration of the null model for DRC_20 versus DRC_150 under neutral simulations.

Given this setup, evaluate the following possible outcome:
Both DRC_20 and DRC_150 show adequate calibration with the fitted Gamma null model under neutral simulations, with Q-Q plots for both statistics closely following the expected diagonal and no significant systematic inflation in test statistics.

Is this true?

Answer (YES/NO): NO